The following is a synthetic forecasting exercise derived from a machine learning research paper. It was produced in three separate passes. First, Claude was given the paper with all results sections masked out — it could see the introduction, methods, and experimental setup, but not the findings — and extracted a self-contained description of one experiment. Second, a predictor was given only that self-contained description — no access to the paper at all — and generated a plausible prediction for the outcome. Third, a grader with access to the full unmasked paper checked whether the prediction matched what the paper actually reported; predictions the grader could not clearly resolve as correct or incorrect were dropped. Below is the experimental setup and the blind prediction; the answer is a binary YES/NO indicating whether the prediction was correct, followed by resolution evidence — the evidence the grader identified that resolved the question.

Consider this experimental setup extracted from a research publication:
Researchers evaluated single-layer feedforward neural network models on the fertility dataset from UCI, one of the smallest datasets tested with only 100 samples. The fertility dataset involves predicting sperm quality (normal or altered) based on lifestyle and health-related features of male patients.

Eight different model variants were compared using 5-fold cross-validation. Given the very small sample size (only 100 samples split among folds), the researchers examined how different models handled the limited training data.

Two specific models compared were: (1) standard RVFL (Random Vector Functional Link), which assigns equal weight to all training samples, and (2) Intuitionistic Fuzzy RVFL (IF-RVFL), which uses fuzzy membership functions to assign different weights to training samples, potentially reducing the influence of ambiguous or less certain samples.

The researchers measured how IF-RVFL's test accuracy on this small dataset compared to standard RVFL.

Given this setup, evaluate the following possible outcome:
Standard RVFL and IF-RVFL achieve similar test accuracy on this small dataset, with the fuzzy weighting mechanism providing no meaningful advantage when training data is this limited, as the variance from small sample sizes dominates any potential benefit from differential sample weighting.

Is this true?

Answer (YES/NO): YES